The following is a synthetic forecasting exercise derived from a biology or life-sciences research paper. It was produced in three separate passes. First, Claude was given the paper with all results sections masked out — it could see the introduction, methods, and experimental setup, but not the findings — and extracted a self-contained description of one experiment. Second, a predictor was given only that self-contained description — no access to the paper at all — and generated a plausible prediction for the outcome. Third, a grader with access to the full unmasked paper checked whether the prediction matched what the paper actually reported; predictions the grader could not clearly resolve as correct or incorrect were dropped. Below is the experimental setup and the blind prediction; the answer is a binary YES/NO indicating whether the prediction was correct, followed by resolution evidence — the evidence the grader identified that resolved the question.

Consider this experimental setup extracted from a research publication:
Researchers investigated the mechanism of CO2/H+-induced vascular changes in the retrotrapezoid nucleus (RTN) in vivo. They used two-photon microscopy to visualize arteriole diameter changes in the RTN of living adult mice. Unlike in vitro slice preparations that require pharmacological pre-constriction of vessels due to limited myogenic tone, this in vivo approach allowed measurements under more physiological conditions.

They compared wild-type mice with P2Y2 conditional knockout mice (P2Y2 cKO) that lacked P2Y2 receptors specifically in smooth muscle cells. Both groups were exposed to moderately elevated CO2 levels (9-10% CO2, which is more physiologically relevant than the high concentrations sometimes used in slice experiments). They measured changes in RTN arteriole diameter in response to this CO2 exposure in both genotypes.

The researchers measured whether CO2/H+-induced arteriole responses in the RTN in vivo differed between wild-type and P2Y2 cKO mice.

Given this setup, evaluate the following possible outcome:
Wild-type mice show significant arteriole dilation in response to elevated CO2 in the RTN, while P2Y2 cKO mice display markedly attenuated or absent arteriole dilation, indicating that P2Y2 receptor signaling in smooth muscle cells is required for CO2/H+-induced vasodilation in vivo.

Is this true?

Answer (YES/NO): NO